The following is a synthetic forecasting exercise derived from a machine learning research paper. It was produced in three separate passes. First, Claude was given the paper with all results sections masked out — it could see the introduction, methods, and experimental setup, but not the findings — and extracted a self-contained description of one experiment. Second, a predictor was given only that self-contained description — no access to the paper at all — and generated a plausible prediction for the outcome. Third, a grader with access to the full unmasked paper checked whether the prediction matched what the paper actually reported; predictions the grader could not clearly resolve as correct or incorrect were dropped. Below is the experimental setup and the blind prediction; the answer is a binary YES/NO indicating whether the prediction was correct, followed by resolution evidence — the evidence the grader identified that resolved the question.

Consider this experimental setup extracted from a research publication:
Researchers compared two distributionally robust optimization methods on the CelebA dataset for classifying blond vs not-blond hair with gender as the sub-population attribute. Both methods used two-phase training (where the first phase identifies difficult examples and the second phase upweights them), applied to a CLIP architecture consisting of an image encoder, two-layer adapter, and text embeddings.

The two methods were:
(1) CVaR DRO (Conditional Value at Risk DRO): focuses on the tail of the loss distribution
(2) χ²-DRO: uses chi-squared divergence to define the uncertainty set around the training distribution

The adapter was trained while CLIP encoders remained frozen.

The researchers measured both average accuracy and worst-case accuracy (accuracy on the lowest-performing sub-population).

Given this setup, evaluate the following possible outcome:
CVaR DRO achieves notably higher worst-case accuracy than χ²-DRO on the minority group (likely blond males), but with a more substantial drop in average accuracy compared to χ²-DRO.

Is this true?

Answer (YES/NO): NO